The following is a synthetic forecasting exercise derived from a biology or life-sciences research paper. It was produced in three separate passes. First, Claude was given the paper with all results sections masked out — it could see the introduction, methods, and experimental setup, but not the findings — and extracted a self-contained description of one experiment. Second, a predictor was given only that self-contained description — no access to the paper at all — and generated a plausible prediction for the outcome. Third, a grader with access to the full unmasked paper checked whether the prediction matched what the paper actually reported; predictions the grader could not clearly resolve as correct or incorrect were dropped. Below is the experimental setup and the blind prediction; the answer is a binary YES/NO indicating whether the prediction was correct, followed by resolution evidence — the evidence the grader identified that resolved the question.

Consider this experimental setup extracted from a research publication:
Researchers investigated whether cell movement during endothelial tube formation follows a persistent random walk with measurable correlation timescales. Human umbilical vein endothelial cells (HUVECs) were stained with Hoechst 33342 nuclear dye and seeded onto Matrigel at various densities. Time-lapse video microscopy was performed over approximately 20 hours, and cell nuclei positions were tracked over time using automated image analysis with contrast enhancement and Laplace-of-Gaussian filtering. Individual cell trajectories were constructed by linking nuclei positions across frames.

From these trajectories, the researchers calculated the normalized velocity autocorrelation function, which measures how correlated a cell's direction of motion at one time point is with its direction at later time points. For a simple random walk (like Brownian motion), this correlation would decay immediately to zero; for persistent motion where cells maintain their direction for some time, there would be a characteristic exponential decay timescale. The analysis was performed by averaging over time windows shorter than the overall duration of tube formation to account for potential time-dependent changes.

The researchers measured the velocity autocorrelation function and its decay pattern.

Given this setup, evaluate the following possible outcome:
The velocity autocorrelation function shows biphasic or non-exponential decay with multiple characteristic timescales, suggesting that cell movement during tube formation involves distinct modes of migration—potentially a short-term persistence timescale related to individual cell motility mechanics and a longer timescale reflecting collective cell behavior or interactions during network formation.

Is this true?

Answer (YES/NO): YES